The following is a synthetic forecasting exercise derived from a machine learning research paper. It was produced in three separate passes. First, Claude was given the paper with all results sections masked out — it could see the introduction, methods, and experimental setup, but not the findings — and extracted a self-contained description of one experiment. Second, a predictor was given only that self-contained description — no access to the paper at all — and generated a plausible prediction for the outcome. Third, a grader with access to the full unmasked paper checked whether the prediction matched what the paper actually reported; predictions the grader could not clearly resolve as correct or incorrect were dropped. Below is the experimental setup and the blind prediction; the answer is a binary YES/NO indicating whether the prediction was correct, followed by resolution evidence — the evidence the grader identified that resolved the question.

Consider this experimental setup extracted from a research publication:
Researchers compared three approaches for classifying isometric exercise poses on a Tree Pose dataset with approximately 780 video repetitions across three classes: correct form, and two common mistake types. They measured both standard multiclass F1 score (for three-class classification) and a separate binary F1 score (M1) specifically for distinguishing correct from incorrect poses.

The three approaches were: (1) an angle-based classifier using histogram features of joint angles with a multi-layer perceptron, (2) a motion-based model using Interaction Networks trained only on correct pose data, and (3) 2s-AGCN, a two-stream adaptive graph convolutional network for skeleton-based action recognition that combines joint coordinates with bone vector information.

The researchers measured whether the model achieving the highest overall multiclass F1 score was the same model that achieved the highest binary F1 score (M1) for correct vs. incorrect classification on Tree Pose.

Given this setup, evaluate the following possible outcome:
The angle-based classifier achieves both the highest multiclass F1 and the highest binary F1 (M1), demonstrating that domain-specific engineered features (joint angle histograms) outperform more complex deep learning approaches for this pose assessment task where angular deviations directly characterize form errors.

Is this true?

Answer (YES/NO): NO